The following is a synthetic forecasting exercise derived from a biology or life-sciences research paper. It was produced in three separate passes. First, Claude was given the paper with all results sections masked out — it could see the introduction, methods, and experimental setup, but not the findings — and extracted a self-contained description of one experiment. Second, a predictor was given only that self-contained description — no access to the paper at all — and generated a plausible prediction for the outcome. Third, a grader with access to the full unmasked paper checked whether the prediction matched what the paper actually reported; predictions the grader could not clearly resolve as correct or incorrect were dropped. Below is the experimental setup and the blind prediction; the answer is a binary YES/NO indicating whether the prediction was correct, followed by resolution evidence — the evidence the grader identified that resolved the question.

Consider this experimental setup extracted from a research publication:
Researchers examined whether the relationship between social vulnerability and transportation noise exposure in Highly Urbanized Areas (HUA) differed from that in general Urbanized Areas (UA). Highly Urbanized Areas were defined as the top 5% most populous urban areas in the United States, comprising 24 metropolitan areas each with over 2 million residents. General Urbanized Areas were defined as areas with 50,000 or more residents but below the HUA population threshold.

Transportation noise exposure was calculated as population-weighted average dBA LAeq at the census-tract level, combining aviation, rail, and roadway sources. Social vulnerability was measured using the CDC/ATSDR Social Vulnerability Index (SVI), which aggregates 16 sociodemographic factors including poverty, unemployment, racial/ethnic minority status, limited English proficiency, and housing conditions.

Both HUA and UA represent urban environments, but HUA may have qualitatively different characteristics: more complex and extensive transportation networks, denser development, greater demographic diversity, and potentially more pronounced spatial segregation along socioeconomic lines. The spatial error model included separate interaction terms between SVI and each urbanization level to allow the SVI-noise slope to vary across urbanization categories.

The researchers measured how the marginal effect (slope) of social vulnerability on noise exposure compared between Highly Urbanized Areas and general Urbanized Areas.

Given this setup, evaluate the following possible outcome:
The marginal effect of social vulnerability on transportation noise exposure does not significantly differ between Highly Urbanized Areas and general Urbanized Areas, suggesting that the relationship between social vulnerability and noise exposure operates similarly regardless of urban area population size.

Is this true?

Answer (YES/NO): NO